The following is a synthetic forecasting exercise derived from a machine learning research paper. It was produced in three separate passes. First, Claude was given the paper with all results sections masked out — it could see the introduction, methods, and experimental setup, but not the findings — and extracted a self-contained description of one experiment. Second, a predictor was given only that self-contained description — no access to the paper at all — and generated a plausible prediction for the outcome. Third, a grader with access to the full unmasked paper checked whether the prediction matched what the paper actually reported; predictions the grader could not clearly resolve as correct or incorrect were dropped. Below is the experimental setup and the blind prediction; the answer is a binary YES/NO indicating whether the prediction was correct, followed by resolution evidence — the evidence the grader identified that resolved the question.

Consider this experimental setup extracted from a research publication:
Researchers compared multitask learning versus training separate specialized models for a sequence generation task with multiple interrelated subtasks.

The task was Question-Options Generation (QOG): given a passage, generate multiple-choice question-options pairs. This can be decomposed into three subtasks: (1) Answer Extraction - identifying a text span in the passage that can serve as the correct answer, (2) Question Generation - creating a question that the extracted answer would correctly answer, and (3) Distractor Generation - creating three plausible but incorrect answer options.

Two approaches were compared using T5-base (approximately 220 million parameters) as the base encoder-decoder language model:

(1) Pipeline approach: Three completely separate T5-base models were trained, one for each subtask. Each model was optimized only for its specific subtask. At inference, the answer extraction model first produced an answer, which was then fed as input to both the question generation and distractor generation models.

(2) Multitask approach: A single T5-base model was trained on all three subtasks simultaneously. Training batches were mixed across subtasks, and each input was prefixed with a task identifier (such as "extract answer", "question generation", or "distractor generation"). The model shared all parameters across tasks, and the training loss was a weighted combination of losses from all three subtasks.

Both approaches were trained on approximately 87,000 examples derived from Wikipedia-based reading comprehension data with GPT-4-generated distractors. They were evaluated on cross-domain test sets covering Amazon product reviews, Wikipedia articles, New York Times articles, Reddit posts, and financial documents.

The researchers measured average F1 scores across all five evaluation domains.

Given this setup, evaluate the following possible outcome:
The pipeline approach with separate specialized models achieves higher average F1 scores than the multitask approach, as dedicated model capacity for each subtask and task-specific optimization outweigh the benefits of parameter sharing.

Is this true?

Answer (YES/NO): NO